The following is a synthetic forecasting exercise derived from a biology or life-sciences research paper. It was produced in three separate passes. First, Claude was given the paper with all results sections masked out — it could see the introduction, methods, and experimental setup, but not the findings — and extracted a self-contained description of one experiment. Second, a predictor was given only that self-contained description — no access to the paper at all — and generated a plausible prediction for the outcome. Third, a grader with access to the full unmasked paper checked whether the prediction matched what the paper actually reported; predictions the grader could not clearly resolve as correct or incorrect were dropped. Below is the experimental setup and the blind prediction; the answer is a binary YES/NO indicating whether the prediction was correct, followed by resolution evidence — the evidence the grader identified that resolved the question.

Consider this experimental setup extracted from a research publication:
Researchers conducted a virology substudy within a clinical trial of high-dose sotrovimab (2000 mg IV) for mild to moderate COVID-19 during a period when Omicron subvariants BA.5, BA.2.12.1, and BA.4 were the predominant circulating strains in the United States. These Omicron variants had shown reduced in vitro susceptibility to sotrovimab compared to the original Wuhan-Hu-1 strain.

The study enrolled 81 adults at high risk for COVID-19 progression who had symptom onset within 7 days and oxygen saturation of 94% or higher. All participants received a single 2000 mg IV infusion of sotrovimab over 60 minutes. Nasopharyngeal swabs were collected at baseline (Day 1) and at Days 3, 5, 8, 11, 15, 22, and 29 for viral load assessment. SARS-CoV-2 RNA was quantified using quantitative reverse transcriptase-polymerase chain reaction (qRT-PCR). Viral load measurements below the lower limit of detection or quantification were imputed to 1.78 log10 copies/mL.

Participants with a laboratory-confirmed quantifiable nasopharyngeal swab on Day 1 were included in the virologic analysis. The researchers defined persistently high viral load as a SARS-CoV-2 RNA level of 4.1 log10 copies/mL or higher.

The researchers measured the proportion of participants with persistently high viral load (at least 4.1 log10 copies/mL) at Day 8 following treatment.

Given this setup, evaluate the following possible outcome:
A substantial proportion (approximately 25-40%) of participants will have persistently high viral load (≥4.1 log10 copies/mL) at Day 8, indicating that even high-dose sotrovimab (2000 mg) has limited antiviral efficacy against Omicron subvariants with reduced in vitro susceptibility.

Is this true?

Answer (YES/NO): NO